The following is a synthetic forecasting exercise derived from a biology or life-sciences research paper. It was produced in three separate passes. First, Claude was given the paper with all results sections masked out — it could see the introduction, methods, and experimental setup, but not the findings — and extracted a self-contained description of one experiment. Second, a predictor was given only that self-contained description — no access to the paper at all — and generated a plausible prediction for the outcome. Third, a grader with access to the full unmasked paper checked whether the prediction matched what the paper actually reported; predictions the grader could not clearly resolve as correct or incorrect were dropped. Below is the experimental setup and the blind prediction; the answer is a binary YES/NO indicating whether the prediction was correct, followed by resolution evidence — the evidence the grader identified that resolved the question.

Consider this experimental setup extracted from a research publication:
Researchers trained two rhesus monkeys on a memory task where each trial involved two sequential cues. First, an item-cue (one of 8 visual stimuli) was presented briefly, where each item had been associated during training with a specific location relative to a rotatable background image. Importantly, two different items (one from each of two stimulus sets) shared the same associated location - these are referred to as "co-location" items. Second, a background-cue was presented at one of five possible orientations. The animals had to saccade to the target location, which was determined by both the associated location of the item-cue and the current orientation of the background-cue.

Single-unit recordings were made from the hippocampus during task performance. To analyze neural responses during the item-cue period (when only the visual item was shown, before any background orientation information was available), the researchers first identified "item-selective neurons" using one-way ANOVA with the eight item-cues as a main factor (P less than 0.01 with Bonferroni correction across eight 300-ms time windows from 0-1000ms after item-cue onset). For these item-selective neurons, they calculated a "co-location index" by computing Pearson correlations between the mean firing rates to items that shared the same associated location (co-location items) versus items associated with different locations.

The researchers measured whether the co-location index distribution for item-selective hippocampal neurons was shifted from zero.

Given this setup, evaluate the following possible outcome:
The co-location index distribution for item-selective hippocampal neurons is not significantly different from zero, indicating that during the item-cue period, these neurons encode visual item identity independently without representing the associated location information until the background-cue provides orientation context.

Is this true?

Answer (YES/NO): NO